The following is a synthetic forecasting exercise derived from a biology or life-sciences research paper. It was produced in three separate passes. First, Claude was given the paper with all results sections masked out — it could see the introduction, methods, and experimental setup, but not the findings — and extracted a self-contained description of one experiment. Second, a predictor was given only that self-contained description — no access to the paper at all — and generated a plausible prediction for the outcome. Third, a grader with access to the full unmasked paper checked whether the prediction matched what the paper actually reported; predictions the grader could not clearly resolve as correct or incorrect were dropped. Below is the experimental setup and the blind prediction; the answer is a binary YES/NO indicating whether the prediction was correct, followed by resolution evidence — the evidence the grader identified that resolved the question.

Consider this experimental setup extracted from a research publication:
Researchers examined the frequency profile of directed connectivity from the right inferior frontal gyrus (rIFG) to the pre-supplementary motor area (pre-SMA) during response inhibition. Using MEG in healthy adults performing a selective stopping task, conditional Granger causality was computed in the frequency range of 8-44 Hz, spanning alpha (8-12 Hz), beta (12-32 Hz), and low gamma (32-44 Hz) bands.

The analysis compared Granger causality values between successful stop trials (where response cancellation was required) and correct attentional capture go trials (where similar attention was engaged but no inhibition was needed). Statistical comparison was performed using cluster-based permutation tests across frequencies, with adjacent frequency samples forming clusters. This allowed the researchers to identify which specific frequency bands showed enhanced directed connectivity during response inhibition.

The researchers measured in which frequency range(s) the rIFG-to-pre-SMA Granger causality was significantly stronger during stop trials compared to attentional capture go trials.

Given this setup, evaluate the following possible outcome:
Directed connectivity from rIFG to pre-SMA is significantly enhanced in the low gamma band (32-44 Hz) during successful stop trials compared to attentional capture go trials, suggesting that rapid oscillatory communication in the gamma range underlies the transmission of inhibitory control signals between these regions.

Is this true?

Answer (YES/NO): NO